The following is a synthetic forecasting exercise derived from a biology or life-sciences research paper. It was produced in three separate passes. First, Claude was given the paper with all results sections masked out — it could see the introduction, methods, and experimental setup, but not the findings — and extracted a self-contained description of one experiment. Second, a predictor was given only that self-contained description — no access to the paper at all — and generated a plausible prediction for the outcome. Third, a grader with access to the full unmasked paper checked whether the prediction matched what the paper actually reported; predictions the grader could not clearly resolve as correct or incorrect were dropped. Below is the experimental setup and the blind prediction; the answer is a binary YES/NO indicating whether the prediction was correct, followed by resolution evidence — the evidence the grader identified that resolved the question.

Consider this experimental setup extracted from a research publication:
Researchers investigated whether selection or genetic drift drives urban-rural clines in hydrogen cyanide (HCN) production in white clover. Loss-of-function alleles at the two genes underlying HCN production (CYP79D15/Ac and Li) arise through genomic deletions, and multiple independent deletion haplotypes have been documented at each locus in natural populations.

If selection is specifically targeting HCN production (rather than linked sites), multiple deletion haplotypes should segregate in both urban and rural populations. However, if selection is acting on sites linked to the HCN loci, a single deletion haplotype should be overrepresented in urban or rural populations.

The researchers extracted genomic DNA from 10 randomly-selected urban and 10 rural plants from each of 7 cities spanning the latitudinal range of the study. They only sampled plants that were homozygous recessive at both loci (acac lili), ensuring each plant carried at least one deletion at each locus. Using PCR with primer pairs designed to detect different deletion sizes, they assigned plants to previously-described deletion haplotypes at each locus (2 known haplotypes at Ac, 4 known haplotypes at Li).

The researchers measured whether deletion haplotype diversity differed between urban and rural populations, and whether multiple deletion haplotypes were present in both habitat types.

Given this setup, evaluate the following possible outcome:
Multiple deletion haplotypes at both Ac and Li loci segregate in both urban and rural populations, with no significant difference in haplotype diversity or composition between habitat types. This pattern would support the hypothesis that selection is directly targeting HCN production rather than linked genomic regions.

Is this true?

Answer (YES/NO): YES